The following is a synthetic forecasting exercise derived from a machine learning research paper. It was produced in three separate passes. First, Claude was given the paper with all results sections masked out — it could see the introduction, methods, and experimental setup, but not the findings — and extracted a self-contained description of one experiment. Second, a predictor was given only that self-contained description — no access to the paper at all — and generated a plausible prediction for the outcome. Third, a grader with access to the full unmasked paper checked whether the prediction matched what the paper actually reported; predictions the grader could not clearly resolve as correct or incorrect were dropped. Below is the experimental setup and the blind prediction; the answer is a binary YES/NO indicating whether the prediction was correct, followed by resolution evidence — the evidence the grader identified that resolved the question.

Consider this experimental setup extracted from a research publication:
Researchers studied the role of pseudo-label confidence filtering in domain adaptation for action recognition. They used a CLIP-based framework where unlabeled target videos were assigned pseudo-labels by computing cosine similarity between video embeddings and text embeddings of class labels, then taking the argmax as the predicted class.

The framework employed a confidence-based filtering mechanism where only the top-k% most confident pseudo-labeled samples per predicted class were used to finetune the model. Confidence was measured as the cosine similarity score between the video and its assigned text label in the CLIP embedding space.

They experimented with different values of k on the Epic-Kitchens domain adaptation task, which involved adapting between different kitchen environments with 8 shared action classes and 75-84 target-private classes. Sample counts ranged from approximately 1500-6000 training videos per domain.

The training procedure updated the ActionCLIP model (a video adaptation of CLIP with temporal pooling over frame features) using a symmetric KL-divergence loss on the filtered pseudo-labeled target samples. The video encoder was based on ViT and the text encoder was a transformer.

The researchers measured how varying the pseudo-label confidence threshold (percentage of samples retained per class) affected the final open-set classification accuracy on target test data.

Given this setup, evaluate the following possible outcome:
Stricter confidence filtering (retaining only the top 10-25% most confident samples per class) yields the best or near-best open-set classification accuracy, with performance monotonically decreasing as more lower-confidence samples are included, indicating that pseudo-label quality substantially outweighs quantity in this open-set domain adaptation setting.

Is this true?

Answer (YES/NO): NO